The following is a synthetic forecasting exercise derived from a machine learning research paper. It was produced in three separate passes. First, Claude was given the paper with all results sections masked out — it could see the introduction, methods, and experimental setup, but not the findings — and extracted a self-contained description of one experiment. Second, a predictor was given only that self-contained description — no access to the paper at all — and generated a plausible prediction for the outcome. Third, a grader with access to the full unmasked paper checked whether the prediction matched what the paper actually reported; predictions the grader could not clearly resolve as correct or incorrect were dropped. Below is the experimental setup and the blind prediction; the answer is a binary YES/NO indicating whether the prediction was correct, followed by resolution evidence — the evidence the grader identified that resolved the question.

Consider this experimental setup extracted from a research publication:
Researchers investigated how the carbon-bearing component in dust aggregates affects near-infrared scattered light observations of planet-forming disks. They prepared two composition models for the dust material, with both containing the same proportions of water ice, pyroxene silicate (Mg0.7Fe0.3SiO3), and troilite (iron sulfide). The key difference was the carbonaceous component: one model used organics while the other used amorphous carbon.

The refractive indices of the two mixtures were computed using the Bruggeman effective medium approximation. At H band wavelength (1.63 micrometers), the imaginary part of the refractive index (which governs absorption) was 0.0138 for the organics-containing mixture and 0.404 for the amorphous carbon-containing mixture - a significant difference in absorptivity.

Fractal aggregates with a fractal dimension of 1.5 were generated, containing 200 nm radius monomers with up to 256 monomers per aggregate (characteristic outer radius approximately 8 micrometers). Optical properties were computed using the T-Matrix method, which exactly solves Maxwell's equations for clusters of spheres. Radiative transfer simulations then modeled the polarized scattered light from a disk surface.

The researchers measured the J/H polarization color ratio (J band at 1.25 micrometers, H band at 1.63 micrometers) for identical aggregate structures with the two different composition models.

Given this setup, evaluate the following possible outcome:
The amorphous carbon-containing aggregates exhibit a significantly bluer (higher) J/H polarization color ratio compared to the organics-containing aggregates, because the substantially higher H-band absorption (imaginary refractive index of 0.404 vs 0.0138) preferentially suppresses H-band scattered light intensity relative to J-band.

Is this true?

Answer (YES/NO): NO